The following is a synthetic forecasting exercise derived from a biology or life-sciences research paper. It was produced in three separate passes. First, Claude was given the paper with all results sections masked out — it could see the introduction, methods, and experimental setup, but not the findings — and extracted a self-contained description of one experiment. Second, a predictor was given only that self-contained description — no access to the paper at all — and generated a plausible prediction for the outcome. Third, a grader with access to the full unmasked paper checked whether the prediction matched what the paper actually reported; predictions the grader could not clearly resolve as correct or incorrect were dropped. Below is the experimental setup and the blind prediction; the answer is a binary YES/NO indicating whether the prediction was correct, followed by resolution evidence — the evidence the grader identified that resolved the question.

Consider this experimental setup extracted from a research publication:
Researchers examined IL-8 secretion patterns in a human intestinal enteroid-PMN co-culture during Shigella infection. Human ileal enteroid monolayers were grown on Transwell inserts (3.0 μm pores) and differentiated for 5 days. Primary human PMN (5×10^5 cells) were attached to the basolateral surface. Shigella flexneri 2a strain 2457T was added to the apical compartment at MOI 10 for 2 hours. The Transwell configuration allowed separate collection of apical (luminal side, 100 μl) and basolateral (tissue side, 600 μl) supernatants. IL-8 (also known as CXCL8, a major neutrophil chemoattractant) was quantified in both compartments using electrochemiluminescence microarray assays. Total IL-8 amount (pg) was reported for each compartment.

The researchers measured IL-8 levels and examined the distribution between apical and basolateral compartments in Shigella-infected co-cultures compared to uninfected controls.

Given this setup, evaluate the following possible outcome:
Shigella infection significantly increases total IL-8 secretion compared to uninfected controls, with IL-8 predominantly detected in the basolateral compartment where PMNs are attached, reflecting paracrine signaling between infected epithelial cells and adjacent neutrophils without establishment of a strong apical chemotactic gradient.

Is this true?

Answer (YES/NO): NO